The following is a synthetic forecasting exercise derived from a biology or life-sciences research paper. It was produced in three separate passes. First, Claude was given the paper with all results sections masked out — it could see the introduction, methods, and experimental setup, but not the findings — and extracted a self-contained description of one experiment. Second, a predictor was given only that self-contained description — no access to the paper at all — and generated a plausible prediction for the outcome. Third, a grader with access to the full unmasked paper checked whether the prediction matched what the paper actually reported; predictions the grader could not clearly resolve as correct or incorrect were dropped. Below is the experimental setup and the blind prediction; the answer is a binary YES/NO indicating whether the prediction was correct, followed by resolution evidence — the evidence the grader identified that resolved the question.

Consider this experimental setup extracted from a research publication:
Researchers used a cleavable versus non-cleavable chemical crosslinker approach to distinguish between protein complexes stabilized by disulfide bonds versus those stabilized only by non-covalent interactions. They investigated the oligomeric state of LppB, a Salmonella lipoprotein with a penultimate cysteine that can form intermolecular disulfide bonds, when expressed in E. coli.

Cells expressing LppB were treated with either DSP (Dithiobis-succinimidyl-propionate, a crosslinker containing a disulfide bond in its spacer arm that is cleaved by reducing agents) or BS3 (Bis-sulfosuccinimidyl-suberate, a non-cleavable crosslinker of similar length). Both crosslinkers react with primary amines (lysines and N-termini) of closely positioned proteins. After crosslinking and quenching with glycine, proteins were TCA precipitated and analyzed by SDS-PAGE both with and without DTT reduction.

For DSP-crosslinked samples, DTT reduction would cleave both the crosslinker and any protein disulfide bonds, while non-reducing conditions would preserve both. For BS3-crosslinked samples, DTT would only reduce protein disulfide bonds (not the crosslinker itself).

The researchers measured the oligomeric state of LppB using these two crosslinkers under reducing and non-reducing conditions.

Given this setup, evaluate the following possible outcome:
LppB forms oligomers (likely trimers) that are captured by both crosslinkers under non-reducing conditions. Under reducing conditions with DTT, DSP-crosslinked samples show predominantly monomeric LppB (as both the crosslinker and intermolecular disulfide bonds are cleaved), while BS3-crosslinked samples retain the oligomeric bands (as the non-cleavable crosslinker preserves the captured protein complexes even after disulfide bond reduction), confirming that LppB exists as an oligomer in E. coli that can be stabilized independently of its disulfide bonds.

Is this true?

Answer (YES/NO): NO